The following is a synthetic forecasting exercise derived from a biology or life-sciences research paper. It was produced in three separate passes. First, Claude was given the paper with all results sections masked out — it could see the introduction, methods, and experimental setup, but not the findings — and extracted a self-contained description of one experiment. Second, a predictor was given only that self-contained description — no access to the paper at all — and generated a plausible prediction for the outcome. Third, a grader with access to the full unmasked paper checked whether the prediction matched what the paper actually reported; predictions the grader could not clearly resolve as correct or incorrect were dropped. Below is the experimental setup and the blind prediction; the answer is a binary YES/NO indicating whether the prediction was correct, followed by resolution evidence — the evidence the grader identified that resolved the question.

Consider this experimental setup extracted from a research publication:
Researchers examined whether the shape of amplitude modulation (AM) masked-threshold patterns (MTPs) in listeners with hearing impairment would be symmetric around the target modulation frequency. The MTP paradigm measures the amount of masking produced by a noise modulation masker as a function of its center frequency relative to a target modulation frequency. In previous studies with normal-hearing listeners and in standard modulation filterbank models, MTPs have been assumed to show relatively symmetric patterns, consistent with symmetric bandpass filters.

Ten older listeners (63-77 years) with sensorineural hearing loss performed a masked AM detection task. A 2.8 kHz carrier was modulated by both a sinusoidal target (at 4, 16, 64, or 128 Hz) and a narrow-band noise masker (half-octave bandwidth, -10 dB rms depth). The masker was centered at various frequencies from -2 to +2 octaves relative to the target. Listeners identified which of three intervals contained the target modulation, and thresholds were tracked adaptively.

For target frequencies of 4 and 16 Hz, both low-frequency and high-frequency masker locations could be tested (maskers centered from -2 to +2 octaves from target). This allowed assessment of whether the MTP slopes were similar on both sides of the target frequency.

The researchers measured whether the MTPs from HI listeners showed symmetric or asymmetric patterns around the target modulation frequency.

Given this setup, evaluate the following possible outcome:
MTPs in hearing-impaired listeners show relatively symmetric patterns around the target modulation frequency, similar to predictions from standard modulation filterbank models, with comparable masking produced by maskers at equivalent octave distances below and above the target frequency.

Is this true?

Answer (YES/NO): NO